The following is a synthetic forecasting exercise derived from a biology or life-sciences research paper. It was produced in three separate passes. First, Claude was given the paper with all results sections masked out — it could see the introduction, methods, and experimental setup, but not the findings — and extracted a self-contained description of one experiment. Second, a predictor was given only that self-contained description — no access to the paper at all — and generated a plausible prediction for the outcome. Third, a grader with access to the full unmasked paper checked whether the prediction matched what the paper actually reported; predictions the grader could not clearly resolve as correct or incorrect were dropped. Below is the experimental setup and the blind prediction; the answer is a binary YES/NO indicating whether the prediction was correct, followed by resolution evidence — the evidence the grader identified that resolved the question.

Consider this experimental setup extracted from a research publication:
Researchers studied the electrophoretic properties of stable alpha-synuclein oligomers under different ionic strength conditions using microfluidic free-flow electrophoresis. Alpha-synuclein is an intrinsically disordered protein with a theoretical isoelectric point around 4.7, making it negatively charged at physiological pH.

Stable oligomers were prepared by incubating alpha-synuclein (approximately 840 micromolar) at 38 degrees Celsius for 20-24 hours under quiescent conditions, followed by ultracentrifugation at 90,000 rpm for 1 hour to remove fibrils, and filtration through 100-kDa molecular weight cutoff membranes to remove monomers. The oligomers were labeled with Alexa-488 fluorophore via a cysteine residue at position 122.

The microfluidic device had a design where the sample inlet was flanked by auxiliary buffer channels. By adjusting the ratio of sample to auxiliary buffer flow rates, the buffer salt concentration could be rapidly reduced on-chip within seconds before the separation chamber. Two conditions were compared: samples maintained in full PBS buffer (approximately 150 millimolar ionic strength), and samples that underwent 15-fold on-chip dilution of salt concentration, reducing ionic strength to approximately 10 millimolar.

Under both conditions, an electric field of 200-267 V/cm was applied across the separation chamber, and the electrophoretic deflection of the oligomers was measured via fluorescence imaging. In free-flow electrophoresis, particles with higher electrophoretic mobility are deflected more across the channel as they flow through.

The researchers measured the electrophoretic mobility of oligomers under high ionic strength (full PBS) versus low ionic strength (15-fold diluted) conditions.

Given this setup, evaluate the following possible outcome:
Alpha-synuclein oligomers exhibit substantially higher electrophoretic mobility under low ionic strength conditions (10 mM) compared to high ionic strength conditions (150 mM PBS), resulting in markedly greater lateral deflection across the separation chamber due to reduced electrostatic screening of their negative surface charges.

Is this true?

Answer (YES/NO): NO